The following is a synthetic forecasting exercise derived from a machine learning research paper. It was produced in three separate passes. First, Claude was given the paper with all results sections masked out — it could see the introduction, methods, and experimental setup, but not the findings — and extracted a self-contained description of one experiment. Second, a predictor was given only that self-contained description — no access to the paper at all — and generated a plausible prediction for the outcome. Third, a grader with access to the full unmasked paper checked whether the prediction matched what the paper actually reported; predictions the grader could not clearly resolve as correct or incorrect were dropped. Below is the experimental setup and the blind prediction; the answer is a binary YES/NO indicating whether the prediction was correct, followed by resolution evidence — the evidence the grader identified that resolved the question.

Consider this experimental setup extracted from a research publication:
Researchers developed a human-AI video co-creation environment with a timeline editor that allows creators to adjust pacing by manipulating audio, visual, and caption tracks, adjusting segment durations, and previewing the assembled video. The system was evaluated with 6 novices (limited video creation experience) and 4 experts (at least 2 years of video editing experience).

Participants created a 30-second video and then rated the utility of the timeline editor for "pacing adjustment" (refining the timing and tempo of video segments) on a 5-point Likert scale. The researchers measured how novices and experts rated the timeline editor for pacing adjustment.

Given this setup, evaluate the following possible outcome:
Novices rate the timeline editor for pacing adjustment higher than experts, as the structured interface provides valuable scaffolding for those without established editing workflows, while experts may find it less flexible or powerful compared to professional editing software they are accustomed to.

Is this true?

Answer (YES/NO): NO